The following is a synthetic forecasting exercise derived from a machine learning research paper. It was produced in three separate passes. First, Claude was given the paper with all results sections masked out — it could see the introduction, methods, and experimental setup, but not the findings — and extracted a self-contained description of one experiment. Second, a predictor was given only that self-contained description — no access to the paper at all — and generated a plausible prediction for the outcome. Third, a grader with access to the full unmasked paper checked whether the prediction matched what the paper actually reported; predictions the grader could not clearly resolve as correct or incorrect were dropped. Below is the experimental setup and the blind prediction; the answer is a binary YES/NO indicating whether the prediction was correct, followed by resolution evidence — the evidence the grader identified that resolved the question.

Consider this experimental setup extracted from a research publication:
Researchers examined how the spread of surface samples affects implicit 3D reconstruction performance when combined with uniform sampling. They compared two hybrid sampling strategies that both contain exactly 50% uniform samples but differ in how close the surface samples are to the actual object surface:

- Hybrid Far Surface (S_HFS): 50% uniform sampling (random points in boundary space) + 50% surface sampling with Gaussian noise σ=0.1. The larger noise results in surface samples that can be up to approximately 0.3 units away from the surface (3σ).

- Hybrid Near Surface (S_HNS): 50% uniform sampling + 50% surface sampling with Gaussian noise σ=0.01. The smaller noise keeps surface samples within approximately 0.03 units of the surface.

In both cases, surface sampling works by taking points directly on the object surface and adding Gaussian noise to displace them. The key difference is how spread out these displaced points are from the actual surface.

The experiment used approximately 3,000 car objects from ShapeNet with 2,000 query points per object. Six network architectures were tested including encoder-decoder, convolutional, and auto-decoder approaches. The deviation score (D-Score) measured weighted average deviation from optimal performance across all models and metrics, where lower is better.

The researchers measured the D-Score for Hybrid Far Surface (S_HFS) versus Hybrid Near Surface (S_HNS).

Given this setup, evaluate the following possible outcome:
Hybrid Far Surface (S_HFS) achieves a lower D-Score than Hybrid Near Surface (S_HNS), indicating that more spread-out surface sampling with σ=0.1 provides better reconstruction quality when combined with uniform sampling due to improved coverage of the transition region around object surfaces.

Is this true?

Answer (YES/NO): NO